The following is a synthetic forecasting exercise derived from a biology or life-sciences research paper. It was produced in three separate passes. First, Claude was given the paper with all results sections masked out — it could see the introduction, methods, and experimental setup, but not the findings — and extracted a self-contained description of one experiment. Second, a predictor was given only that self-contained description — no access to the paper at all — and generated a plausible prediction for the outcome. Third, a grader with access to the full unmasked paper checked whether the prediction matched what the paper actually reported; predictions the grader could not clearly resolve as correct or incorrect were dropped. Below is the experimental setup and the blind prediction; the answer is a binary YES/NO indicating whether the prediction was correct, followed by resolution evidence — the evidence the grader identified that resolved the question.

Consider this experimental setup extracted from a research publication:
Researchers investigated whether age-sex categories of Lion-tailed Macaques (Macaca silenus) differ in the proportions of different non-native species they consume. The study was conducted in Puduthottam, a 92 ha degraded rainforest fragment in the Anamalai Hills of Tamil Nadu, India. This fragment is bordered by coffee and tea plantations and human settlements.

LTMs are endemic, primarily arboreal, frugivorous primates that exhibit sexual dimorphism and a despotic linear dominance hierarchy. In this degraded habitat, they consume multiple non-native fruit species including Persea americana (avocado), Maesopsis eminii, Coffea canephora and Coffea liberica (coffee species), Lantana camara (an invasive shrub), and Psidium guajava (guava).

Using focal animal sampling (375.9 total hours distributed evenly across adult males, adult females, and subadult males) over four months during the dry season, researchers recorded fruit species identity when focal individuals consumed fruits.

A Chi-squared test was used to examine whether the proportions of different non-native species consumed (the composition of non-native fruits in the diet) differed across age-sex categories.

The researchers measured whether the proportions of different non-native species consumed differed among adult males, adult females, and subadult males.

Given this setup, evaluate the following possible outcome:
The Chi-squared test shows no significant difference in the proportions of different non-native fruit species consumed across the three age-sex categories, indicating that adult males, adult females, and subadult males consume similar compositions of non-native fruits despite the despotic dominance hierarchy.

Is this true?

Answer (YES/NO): NO